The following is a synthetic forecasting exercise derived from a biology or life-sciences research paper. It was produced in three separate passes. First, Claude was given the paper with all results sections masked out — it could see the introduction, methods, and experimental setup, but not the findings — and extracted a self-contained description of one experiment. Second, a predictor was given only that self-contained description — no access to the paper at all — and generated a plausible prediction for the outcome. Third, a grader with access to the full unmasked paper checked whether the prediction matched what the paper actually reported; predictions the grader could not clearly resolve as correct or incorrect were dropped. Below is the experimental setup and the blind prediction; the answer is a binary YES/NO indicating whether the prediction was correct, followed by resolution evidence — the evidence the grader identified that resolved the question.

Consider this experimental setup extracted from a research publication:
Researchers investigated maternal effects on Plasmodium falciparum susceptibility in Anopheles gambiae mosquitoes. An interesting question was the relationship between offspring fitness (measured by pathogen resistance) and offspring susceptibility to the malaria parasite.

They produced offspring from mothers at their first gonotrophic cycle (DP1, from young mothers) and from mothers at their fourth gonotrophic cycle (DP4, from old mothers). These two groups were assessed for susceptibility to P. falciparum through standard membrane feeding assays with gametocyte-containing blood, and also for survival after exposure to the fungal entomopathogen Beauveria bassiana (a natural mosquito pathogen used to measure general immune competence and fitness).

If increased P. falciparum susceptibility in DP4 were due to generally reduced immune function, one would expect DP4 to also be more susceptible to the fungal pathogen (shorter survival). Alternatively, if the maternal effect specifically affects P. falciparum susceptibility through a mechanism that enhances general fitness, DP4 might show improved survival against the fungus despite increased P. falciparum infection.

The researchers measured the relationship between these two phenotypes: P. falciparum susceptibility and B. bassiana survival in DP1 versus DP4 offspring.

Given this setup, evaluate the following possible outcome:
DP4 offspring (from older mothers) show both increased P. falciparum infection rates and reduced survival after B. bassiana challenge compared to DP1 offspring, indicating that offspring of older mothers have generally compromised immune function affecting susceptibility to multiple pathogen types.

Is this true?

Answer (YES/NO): NO